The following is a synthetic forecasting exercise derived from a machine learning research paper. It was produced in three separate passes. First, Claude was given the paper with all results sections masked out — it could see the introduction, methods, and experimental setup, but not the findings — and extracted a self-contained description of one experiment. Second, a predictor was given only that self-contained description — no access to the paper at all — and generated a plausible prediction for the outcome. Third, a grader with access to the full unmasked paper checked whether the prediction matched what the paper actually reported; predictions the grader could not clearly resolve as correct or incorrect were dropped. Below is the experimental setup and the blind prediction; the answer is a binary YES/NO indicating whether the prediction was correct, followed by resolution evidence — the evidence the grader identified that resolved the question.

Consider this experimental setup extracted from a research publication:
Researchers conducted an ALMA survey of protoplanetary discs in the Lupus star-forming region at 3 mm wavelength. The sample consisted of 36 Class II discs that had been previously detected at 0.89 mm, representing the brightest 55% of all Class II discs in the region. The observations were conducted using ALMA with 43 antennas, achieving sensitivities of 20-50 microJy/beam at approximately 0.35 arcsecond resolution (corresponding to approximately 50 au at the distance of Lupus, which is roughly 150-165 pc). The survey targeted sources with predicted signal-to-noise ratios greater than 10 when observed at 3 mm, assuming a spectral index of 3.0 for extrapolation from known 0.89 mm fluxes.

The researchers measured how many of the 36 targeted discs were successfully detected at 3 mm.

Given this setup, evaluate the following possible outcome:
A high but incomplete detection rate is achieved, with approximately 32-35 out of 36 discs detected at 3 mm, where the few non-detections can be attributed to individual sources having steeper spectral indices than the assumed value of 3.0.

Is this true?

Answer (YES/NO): NO